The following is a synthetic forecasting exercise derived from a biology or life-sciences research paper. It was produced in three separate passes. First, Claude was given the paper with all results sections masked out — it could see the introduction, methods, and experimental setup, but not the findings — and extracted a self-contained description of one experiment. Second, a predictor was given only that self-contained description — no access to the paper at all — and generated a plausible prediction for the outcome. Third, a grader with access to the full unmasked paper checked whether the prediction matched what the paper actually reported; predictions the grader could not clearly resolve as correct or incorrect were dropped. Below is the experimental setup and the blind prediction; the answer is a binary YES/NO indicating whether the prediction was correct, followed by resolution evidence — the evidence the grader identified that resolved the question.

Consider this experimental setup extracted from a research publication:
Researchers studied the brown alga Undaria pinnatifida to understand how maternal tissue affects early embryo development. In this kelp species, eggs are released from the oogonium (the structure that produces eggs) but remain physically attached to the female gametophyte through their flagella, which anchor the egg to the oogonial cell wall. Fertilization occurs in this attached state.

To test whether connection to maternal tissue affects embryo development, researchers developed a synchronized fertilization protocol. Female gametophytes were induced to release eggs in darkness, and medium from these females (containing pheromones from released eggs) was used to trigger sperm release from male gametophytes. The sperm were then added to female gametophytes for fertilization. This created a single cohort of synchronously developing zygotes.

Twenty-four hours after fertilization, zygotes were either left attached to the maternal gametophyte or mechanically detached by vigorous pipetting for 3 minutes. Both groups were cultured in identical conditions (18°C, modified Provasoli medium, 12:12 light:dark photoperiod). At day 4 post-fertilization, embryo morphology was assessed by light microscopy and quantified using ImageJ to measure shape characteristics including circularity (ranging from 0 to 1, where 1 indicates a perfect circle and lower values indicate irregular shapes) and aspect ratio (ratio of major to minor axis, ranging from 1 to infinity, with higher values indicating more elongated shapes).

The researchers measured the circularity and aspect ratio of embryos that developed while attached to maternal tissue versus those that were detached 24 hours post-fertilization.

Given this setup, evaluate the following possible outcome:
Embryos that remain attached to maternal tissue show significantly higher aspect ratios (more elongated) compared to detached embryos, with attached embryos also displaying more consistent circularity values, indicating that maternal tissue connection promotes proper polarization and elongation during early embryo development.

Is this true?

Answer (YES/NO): YES